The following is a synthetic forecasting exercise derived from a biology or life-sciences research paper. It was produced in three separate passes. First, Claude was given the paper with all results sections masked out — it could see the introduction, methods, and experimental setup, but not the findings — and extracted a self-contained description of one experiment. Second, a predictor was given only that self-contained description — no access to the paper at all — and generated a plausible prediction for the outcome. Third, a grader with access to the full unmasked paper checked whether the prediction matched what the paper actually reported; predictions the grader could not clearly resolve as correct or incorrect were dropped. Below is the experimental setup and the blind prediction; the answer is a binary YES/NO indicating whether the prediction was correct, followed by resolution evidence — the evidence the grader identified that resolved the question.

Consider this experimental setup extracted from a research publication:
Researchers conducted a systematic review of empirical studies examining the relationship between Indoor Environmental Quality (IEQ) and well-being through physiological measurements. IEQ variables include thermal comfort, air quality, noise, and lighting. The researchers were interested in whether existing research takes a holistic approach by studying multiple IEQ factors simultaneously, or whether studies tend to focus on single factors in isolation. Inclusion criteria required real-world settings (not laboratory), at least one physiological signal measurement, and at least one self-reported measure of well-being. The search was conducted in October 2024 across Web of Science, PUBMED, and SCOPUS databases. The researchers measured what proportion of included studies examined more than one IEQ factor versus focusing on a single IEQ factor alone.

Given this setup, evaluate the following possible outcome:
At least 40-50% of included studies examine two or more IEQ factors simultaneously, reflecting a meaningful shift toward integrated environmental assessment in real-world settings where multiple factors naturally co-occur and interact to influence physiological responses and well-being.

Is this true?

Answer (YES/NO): NO